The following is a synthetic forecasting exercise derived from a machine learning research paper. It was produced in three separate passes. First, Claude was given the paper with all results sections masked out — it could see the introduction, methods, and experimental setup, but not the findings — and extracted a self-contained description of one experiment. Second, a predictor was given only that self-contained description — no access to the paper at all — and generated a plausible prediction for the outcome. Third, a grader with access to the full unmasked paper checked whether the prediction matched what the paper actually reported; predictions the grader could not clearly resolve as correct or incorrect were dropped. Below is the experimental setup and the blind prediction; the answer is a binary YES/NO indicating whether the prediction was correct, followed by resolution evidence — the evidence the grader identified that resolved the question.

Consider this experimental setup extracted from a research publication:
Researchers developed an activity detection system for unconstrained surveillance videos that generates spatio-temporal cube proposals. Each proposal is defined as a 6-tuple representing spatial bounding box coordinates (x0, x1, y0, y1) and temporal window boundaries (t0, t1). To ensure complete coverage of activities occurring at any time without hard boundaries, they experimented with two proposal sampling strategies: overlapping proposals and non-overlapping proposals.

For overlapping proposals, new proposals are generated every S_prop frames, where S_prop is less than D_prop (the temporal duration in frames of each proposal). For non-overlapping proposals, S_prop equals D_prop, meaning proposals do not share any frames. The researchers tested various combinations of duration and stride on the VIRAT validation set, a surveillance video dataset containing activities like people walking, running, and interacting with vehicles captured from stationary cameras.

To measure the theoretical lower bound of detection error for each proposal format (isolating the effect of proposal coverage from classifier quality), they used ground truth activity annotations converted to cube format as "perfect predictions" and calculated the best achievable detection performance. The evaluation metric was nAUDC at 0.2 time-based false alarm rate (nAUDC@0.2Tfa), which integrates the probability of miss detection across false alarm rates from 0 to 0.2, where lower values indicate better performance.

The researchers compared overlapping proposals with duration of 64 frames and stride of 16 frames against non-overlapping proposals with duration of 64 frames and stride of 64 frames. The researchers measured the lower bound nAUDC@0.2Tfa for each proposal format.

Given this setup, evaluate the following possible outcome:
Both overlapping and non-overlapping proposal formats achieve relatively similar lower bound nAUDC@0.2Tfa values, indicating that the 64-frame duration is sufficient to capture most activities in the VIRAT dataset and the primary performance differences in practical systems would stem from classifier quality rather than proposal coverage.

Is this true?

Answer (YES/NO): NO